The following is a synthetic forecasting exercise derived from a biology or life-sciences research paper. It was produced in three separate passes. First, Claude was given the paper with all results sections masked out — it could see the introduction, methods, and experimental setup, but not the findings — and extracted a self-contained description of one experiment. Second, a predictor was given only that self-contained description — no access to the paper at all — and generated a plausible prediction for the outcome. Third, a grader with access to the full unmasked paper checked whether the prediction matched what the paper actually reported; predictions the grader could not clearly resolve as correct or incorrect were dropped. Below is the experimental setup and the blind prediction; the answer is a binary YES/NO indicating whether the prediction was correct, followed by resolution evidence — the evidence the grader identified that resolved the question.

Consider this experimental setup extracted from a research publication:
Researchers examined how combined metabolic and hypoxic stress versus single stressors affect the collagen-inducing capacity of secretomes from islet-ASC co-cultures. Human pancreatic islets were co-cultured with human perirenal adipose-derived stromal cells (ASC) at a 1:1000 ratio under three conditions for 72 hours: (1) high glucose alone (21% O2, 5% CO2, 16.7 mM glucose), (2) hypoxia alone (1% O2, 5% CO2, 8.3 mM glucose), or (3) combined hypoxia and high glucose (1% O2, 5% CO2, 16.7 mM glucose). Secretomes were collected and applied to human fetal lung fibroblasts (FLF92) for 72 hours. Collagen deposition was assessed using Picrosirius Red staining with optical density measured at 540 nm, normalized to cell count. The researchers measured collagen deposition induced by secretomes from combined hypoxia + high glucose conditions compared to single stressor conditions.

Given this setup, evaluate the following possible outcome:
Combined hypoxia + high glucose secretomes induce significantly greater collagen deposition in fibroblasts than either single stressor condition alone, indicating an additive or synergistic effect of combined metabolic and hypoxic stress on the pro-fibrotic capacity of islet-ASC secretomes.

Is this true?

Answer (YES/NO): NO